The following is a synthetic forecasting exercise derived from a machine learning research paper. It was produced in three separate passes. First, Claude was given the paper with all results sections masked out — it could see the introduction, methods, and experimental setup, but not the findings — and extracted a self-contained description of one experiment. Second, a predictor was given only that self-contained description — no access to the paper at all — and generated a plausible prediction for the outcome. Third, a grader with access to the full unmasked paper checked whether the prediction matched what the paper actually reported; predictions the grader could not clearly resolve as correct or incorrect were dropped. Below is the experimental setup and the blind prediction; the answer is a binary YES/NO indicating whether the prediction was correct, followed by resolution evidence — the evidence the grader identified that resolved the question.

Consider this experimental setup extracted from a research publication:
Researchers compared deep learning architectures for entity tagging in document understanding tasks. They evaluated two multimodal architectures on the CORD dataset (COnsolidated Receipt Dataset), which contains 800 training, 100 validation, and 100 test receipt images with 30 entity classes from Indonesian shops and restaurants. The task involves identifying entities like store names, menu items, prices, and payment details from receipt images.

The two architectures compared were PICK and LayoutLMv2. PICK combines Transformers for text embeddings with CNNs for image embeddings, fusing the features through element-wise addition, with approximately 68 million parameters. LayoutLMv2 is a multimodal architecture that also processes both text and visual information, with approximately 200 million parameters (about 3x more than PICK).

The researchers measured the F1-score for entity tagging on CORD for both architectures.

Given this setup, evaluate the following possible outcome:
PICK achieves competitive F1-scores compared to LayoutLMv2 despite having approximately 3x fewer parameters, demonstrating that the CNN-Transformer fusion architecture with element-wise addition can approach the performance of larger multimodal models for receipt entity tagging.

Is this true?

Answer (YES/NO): YES